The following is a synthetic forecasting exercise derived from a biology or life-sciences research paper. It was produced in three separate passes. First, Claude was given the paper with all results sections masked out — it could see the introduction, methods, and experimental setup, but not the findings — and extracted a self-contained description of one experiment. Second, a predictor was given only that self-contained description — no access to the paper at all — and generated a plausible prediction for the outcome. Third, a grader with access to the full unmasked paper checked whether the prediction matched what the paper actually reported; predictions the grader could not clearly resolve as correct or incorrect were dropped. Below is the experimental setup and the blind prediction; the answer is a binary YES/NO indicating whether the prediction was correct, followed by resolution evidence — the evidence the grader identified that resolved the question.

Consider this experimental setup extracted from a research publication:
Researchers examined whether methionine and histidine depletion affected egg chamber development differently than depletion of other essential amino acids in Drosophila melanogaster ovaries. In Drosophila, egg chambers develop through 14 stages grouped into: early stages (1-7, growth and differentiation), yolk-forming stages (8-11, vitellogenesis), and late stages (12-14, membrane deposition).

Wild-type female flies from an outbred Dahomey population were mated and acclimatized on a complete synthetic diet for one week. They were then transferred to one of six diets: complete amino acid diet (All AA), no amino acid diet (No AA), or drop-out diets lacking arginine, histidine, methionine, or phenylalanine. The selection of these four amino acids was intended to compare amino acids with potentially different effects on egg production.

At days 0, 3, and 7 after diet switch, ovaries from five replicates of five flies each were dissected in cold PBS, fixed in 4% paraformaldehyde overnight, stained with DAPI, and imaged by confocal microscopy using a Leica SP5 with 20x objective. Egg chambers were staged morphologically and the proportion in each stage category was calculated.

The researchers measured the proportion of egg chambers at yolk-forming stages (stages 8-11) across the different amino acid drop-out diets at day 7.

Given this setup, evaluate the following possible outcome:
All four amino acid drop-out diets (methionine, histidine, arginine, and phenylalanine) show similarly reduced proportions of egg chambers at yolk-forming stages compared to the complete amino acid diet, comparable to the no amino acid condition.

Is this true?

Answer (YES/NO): NO